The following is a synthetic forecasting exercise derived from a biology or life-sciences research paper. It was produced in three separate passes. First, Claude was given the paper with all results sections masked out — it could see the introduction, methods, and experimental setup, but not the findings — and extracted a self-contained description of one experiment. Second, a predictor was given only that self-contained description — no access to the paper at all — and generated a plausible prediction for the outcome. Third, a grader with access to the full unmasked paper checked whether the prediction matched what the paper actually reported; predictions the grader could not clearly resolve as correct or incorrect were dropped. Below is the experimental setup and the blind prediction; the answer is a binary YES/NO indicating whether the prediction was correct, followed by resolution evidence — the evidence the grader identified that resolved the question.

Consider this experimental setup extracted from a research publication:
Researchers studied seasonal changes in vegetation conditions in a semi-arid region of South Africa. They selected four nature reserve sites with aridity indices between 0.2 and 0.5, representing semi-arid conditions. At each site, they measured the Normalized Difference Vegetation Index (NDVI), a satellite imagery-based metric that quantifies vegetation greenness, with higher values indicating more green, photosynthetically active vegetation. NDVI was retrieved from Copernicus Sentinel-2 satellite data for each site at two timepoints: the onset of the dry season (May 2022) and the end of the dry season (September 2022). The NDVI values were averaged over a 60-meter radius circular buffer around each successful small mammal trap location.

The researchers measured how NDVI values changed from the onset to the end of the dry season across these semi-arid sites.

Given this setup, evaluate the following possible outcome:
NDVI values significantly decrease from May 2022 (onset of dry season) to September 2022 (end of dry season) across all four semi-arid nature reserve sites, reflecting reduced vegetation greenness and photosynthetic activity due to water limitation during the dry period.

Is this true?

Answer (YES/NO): YES